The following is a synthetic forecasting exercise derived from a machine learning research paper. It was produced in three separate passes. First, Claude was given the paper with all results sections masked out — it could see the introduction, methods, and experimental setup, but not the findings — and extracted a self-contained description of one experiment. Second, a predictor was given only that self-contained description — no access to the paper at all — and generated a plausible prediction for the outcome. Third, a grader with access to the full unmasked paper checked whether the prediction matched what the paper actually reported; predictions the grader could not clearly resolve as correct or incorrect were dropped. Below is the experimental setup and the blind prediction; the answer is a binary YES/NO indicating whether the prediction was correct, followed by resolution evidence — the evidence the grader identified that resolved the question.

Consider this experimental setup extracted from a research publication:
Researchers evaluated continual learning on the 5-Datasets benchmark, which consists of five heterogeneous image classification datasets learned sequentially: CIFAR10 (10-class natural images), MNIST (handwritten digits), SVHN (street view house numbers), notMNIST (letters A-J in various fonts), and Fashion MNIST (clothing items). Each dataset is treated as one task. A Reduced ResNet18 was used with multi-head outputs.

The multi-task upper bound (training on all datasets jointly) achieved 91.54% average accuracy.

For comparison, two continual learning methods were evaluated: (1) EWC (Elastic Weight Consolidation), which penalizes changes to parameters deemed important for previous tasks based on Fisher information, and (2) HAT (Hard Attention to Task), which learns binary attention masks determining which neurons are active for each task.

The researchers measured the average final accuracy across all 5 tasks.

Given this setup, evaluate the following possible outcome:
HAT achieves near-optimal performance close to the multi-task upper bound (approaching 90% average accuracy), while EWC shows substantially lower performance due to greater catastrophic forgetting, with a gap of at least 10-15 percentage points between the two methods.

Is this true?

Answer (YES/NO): NO